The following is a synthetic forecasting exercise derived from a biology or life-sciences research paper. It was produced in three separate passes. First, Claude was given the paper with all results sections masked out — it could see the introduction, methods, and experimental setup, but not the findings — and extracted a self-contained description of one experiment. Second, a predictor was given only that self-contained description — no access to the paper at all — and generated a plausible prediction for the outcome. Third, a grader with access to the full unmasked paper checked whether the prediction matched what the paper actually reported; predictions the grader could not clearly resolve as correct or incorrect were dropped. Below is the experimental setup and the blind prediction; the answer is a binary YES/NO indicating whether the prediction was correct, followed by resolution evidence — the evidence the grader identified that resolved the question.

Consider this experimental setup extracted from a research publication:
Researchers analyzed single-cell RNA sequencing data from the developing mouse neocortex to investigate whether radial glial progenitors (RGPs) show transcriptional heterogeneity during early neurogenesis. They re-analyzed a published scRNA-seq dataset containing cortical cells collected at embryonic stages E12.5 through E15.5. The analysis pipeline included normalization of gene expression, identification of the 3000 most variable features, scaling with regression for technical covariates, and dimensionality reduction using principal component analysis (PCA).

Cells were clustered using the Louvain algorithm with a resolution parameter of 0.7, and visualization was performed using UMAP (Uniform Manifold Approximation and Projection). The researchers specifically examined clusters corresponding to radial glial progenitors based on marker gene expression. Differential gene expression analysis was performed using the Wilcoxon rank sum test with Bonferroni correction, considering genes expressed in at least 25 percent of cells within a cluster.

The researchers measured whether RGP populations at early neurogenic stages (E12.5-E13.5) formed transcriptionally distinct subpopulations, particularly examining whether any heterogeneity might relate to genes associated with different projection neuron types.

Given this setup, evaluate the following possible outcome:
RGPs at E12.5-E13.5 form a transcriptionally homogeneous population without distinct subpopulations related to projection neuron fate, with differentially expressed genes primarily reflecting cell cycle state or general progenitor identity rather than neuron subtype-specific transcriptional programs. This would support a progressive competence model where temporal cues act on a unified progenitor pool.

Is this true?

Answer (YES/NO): NO